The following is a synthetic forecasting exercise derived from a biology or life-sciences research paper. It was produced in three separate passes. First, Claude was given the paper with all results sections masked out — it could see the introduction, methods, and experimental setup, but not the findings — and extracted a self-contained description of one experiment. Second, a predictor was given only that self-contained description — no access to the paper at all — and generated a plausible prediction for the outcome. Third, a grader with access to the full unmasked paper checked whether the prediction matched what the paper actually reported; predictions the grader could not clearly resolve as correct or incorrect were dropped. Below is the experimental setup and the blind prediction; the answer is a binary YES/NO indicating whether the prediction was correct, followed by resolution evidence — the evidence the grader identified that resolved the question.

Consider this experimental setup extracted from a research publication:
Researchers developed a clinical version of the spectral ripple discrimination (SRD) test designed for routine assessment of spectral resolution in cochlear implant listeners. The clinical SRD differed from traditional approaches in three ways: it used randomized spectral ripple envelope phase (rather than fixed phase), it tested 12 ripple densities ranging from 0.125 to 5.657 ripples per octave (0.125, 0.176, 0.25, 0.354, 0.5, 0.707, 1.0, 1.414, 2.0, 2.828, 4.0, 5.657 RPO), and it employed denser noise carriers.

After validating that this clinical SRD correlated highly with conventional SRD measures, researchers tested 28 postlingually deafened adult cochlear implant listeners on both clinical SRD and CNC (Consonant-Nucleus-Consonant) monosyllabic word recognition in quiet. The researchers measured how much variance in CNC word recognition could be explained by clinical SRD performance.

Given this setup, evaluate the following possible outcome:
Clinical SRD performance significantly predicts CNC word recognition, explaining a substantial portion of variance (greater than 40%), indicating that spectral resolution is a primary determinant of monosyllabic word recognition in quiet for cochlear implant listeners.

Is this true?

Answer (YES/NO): YES